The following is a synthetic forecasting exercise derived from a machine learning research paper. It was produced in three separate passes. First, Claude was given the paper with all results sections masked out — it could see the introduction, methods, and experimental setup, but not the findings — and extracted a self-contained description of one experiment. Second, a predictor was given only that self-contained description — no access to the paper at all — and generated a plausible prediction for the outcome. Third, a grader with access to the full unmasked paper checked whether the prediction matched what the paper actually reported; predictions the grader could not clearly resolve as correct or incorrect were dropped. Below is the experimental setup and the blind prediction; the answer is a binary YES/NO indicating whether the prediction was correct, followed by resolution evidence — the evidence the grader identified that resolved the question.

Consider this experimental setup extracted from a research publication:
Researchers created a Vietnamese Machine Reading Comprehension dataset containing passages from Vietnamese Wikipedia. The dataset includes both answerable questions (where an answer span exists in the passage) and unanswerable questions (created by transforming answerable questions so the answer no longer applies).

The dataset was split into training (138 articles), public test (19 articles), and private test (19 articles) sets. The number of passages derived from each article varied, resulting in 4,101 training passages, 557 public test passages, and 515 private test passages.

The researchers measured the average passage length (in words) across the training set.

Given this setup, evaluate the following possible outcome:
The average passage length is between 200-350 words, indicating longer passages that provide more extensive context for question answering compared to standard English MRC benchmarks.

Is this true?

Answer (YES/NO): NO